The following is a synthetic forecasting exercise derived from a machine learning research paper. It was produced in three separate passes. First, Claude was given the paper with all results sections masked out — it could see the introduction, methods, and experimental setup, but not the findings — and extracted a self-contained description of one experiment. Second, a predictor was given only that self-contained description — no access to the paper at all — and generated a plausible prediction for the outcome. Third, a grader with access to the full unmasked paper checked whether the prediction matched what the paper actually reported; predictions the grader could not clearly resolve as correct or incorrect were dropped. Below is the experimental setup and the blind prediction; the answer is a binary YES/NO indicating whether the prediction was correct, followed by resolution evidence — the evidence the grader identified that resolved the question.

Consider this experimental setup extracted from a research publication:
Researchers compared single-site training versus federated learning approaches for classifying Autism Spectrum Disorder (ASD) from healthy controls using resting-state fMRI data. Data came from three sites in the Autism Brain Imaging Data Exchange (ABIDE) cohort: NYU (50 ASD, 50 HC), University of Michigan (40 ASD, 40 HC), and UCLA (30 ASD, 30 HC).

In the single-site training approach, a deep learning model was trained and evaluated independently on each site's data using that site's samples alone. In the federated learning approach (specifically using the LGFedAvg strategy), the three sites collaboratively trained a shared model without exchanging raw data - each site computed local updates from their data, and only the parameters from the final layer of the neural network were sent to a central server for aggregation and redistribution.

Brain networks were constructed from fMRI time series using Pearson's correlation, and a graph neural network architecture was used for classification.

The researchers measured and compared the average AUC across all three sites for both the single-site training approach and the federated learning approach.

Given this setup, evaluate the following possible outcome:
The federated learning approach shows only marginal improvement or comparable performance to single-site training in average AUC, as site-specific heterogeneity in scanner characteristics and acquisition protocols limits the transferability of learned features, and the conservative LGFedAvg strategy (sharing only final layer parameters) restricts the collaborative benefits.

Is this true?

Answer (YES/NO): NO